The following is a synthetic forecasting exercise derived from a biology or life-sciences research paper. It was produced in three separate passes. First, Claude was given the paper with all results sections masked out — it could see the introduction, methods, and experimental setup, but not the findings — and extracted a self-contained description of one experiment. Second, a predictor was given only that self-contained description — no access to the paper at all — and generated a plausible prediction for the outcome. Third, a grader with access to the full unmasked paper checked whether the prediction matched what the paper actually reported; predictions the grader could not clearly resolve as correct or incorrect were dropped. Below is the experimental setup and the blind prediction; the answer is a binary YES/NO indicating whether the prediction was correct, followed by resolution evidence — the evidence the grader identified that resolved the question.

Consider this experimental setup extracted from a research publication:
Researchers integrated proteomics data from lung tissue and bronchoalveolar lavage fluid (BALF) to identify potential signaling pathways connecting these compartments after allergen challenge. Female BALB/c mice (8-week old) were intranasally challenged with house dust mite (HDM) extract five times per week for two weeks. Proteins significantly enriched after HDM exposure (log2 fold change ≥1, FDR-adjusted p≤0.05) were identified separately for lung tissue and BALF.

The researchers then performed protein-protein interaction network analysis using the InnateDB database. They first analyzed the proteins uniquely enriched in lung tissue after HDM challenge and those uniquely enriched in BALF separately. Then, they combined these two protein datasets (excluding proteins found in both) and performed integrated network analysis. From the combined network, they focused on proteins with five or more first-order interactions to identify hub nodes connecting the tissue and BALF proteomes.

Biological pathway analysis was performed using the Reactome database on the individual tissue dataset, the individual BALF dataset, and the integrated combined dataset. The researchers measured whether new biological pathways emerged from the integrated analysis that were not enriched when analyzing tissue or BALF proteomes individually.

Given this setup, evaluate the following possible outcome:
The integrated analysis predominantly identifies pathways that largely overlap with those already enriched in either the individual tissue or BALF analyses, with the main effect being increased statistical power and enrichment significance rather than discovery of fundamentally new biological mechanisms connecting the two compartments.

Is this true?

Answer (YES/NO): NO